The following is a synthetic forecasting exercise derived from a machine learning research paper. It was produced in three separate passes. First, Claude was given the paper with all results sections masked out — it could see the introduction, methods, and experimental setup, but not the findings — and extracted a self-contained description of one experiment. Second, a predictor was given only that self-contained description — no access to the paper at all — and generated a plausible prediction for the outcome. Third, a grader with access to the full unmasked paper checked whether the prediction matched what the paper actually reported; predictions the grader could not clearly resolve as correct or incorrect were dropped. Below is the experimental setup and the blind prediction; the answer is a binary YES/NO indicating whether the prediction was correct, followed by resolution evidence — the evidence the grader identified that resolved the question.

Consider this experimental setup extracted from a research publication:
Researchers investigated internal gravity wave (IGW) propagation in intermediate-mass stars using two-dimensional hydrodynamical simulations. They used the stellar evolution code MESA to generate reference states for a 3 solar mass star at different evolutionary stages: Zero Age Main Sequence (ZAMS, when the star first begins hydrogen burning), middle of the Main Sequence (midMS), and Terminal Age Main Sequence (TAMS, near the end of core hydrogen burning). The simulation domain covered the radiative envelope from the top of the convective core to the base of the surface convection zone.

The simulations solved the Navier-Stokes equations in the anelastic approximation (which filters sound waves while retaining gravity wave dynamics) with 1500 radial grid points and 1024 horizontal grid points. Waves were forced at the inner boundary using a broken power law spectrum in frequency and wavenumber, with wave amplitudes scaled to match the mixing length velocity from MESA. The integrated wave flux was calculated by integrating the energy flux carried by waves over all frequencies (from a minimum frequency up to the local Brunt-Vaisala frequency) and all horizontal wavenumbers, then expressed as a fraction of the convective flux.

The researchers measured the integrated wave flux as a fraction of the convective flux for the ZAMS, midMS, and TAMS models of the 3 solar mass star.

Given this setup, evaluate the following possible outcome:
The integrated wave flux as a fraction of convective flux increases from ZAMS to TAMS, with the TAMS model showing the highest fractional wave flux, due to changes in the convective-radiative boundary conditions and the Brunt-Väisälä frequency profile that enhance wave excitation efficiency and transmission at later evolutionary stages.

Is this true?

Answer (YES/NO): YES